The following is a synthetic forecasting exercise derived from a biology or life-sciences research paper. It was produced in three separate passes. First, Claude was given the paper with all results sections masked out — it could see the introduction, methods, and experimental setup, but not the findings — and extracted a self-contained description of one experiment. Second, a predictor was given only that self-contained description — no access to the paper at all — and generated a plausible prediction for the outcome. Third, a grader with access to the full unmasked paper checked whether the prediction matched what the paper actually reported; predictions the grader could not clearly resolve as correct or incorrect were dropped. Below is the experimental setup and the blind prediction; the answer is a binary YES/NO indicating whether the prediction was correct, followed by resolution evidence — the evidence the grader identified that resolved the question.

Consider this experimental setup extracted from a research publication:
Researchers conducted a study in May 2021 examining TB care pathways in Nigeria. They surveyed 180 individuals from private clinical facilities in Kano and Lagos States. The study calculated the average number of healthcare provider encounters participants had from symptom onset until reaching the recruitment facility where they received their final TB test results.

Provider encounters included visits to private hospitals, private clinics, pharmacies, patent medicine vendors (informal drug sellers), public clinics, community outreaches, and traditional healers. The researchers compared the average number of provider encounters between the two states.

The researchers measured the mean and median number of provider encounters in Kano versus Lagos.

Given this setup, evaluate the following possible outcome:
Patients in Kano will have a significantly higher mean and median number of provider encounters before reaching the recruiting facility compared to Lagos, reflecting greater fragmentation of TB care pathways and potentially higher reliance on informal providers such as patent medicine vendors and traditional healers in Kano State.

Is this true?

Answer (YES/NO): NO